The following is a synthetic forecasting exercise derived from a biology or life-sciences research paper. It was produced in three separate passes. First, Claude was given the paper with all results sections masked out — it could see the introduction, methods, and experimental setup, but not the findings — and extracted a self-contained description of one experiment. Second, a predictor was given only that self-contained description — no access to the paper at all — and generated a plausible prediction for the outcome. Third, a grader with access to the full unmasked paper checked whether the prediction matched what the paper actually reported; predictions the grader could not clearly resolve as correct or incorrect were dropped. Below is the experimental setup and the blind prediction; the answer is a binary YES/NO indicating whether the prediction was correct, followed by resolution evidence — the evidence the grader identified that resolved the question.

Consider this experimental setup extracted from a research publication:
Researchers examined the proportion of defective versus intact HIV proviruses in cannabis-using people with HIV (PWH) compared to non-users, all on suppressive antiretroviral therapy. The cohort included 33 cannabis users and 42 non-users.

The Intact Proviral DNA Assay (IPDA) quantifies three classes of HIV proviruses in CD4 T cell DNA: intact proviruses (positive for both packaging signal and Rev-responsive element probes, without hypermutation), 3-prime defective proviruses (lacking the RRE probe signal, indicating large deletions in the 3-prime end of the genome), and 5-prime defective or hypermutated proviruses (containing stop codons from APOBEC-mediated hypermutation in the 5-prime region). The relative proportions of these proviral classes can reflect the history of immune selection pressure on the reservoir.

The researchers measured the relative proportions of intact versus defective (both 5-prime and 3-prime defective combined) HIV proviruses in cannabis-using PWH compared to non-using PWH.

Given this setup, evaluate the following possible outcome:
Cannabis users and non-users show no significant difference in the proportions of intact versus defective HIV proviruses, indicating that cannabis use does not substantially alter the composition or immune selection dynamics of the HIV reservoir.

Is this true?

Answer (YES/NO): YES